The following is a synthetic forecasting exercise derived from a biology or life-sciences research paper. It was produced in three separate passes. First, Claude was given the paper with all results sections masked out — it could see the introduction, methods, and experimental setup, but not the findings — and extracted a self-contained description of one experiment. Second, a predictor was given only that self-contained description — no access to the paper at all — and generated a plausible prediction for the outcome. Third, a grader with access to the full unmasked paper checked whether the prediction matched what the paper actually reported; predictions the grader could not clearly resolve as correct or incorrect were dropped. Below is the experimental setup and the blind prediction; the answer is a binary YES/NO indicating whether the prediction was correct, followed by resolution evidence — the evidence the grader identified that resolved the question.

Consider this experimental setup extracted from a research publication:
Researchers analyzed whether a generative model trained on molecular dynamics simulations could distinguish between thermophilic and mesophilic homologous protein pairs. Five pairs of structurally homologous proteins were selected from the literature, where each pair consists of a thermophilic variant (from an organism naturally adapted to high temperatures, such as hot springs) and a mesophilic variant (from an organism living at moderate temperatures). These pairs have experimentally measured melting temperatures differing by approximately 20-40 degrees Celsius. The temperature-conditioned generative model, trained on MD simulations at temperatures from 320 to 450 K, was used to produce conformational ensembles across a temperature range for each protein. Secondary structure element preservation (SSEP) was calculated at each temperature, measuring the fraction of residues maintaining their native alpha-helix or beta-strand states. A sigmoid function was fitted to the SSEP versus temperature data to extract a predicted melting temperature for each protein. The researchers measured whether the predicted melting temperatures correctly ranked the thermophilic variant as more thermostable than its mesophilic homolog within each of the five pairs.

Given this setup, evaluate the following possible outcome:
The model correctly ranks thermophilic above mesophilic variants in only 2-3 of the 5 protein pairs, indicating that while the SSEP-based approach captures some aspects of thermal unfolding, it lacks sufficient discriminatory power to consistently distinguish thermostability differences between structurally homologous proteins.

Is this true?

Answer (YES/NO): NO